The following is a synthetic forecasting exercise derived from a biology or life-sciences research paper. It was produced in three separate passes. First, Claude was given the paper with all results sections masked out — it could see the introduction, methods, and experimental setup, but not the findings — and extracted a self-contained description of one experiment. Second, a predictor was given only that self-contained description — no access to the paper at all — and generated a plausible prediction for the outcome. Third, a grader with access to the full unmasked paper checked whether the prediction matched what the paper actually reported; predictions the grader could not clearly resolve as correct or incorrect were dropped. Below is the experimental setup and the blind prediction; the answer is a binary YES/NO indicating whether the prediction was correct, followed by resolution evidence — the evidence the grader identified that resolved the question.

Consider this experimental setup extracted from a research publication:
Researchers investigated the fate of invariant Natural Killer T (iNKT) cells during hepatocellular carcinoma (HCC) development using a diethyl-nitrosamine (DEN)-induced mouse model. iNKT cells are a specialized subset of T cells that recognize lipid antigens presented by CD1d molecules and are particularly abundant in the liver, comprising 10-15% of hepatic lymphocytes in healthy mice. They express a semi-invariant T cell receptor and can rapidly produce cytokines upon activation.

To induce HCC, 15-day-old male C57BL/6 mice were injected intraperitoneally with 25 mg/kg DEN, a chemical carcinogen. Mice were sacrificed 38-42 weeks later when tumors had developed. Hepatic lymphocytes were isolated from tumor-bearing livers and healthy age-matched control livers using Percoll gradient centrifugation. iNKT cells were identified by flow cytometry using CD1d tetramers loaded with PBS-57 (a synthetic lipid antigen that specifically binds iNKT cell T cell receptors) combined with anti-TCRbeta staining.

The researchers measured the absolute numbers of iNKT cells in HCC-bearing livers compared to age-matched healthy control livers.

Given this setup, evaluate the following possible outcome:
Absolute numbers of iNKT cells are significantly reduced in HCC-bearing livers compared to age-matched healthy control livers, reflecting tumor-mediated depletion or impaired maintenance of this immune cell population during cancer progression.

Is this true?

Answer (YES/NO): YES